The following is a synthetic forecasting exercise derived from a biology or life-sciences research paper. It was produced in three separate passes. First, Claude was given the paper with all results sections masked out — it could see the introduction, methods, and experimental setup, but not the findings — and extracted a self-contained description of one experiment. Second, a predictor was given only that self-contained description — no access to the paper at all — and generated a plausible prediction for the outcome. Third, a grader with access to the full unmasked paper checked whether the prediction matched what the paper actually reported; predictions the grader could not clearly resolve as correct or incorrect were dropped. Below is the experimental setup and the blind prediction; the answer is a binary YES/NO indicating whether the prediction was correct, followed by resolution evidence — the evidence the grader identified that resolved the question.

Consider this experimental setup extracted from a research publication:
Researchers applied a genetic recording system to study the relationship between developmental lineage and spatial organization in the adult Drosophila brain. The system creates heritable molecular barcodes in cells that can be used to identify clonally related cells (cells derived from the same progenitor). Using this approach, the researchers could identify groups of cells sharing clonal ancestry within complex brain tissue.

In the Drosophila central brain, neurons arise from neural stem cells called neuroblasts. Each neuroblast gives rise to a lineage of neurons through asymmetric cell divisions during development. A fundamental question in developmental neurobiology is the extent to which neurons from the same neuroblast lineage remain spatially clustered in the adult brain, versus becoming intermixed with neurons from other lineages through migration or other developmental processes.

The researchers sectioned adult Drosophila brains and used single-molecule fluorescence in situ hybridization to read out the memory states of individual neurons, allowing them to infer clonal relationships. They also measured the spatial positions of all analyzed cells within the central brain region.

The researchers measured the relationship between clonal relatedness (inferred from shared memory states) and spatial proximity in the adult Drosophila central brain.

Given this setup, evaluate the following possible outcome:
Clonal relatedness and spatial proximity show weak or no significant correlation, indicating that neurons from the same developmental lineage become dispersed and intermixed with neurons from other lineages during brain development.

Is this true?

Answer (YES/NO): NO